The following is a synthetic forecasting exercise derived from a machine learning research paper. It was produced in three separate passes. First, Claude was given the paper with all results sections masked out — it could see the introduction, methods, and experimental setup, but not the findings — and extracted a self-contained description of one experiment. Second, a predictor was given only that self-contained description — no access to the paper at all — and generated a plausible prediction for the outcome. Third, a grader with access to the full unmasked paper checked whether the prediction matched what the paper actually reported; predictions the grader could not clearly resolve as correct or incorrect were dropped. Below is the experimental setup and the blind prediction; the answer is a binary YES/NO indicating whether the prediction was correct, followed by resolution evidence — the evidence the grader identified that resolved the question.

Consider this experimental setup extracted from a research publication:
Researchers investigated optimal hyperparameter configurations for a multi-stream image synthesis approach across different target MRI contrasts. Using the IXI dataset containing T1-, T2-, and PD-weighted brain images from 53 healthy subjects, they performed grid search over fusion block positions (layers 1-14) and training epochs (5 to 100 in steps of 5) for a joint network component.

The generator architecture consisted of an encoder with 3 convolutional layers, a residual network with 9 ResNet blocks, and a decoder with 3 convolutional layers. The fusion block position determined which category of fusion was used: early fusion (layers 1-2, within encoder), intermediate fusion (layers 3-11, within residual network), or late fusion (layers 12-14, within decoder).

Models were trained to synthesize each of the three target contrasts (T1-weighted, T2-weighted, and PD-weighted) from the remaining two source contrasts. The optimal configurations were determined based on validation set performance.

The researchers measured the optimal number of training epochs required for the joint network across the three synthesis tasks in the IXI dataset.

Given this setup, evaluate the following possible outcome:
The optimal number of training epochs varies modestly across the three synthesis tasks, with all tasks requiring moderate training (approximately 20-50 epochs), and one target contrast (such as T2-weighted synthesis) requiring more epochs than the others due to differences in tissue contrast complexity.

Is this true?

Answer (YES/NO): NO